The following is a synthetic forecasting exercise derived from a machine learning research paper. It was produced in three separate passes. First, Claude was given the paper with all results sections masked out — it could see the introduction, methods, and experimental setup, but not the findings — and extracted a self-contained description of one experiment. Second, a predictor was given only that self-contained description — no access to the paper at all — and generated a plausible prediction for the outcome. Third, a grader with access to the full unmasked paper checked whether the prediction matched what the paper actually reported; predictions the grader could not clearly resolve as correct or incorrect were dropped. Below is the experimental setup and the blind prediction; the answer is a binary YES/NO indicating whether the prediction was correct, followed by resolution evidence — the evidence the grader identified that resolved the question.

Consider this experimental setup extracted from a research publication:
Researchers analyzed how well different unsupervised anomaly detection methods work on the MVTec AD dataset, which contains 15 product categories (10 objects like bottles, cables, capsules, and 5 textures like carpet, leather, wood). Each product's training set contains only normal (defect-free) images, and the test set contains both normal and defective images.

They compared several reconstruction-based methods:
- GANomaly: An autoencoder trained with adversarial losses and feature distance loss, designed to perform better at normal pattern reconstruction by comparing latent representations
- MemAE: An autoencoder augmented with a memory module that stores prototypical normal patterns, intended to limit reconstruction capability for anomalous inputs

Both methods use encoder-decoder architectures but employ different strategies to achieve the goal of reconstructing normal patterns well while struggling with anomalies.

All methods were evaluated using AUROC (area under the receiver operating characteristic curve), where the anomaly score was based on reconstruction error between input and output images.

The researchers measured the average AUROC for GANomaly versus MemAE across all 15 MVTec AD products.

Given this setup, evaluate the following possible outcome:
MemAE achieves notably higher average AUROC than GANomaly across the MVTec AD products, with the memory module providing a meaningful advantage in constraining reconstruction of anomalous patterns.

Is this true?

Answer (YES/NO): NO